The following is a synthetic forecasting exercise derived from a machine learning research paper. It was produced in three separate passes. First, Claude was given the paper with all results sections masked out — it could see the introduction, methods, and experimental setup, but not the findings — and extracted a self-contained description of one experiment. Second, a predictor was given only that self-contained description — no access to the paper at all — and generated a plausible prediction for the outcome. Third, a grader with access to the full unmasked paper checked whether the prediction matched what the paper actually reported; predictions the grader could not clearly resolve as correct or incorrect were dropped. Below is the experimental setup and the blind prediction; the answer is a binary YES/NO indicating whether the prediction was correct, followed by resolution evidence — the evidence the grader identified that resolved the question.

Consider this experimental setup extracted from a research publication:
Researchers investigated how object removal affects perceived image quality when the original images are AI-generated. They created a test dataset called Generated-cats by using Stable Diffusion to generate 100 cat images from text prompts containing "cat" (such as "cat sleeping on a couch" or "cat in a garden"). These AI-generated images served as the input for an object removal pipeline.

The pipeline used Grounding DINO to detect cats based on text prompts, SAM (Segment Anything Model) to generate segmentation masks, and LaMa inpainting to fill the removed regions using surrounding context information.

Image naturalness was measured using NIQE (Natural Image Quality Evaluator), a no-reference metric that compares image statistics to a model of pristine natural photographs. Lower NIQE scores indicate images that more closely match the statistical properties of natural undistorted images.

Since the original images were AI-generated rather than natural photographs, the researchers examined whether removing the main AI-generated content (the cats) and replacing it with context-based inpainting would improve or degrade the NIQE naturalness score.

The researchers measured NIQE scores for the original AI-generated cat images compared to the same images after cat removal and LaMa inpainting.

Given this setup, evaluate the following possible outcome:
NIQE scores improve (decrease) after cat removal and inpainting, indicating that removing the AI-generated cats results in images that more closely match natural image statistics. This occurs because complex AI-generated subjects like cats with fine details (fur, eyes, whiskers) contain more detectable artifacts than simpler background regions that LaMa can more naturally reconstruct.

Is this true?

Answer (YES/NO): YES